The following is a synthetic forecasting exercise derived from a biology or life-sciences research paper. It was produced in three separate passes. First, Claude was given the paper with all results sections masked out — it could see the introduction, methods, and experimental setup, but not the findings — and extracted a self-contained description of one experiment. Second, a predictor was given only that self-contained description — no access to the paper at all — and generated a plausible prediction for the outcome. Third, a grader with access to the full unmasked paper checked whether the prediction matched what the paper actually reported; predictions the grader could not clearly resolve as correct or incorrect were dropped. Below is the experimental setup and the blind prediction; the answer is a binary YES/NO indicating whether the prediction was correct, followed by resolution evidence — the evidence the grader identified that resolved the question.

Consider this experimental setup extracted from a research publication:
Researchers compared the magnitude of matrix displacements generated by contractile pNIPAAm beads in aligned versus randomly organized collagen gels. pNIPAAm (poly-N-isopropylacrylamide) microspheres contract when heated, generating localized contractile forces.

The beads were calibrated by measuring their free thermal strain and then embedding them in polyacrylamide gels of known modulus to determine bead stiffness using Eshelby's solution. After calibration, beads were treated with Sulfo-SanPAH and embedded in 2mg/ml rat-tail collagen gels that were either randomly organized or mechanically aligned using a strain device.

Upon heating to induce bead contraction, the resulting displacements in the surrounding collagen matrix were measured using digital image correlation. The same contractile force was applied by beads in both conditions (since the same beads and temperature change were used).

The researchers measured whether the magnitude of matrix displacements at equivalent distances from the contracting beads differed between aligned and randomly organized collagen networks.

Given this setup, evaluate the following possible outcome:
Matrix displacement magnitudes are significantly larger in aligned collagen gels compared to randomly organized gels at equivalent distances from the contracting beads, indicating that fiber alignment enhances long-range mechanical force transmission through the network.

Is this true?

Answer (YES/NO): NO